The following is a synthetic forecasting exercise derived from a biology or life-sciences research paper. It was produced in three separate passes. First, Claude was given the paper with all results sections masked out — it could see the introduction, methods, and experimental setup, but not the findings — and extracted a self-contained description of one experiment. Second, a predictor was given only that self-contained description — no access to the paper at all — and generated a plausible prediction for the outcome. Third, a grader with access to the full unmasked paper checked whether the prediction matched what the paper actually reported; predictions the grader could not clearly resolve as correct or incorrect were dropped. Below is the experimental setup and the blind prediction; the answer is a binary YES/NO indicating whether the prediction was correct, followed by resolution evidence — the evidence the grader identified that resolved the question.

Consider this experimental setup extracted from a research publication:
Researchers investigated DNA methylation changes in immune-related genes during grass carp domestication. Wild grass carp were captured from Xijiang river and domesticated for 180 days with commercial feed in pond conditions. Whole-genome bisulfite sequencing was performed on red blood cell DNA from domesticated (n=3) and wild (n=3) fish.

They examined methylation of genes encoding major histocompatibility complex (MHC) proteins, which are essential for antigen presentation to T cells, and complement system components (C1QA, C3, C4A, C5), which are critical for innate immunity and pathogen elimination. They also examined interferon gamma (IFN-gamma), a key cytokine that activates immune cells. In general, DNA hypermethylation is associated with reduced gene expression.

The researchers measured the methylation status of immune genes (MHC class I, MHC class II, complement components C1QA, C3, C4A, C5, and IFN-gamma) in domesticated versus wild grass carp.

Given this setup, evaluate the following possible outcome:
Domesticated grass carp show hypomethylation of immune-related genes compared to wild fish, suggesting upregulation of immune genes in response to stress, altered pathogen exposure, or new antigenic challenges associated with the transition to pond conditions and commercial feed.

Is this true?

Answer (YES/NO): NO